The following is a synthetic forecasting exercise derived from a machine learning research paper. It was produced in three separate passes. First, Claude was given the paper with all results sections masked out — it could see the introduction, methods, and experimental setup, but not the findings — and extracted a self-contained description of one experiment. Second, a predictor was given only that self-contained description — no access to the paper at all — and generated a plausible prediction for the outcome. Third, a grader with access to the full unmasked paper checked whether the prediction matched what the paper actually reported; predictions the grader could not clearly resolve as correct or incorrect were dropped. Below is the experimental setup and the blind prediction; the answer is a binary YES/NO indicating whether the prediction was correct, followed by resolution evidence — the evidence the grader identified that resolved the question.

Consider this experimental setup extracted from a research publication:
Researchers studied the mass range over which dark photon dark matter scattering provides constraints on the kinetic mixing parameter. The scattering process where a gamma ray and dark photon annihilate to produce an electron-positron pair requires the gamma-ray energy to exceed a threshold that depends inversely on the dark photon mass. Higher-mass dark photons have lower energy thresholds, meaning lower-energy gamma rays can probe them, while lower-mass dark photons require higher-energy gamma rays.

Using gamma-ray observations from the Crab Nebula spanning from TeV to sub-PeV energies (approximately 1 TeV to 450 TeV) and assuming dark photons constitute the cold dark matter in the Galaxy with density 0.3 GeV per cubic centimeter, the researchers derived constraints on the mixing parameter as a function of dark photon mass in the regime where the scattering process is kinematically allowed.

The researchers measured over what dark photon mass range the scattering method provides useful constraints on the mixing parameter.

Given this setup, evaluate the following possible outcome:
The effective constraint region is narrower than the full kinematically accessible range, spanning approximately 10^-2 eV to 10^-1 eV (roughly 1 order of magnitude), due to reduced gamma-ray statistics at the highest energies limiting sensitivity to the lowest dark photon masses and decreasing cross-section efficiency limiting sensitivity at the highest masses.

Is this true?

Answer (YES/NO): NO